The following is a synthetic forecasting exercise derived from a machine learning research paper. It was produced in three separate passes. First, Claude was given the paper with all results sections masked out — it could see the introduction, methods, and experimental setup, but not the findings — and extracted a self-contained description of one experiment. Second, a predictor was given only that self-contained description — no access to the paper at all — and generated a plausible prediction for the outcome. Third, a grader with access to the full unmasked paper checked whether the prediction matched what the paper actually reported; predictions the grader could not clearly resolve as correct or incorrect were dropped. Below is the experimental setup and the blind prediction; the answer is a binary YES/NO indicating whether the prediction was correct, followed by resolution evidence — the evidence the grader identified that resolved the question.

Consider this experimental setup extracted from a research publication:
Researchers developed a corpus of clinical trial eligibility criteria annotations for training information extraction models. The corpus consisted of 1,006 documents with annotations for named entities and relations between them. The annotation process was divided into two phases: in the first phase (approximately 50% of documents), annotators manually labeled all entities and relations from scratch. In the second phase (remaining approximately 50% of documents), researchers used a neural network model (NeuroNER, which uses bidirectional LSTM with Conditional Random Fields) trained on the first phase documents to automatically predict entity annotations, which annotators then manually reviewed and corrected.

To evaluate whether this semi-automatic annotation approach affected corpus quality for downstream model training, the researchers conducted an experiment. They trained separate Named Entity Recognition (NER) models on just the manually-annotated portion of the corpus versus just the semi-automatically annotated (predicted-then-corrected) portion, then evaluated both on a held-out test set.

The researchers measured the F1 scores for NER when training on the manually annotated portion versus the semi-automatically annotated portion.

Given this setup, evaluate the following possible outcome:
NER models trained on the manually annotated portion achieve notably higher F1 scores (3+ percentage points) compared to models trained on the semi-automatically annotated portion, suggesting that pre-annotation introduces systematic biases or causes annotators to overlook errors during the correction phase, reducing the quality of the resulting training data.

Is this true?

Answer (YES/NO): NO